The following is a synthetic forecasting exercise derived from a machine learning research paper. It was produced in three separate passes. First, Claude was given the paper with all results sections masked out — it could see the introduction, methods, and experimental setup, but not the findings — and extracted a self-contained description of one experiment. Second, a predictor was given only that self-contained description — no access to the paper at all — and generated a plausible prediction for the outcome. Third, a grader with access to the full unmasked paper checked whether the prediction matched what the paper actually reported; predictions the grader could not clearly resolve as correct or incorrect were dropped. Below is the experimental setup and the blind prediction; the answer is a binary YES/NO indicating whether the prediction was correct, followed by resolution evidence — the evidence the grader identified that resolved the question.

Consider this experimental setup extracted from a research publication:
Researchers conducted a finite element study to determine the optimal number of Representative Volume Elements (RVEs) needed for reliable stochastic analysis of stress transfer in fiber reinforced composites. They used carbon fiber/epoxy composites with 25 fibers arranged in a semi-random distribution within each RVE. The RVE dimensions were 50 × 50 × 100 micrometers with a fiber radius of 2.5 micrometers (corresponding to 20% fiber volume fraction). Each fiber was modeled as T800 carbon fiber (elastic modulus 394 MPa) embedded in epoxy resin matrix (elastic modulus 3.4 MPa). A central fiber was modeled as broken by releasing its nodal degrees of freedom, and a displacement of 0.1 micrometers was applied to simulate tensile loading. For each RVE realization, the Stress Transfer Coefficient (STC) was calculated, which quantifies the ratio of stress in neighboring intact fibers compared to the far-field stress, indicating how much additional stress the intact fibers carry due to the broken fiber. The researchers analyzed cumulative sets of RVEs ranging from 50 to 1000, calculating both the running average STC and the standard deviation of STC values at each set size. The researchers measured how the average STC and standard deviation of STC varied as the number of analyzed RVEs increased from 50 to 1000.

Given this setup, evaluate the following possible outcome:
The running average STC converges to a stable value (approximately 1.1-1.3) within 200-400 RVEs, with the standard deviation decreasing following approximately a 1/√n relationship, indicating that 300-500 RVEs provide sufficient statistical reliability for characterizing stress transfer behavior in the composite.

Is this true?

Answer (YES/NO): NO